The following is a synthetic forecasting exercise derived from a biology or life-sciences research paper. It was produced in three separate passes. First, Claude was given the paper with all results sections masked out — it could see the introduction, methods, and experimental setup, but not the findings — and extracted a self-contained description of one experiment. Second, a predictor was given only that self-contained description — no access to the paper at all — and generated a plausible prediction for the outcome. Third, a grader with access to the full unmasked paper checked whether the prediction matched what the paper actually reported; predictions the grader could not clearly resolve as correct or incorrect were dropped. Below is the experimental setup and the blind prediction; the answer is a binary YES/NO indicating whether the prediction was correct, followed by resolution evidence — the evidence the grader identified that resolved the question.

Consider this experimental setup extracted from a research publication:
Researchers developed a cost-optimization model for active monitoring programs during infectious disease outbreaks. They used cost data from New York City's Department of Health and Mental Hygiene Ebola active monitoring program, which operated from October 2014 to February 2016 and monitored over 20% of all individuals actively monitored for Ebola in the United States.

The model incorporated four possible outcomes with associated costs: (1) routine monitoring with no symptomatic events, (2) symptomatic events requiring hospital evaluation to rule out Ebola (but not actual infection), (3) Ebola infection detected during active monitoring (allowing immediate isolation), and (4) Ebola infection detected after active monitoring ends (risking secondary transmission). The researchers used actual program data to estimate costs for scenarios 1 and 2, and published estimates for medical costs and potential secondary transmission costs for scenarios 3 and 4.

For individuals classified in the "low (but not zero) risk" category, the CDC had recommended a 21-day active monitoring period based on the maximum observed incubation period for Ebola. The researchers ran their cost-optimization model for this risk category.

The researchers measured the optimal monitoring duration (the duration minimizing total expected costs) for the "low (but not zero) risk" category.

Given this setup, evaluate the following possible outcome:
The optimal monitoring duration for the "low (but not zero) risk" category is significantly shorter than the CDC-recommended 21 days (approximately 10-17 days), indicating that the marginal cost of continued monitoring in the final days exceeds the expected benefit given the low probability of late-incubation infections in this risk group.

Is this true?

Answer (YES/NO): NO